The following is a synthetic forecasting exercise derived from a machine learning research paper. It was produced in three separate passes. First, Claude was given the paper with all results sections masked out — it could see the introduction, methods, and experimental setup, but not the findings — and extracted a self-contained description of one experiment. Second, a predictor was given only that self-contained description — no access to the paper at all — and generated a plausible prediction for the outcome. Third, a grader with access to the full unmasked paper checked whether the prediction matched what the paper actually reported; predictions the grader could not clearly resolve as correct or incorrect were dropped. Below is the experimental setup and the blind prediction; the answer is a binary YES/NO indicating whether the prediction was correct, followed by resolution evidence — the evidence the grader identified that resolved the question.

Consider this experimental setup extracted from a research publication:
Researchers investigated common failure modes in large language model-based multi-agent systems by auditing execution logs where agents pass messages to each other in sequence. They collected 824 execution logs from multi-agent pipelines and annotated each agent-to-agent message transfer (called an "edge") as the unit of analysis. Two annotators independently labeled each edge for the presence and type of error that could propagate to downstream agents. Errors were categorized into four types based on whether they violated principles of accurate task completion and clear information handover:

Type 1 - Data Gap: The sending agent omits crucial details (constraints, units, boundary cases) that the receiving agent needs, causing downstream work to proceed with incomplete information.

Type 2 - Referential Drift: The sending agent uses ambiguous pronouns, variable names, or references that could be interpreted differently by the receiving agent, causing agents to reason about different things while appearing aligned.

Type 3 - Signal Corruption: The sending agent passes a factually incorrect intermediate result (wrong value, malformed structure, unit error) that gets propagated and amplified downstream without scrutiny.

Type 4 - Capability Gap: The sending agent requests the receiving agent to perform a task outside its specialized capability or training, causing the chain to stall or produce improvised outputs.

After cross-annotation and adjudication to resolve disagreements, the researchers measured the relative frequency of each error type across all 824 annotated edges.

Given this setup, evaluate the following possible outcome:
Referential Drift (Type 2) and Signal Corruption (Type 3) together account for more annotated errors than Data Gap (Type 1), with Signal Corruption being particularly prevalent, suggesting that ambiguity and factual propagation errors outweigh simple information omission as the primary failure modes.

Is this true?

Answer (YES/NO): YES